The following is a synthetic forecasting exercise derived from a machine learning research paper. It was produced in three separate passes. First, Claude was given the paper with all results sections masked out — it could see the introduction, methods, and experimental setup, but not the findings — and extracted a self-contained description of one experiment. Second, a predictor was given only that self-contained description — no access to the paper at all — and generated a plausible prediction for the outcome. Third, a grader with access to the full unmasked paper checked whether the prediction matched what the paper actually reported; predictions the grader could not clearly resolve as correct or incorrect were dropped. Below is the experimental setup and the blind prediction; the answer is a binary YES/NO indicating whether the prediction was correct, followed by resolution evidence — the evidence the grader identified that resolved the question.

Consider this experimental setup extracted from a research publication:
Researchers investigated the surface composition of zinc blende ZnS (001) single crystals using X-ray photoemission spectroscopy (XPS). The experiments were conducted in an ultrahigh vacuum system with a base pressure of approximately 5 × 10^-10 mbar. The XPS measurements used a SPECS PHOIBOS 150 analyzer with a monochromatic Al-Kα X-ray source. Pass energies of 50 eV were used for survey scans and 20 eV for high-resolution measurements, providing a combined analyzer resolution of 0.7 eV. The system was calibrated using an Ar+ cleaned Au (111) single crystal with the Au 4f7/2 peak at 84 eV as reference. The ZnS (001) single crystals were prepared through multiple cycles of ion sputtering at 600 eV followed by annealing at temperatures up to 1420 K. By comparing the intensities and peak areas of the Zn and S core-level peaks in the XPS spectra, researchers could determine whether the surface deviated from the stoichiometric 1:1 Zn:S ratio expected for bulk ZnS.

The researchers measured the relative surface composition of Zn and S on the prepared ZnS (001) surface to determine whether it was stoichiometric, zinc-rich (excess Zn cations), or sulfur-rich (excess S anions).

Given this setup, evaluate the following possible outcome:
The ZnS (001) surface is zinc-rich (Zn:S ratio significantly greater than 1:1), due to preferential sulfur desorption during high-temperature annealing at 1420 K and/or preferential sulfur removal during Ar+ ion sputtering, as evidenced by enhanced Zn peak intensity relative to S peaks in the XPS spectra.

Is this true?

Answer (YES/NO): NO